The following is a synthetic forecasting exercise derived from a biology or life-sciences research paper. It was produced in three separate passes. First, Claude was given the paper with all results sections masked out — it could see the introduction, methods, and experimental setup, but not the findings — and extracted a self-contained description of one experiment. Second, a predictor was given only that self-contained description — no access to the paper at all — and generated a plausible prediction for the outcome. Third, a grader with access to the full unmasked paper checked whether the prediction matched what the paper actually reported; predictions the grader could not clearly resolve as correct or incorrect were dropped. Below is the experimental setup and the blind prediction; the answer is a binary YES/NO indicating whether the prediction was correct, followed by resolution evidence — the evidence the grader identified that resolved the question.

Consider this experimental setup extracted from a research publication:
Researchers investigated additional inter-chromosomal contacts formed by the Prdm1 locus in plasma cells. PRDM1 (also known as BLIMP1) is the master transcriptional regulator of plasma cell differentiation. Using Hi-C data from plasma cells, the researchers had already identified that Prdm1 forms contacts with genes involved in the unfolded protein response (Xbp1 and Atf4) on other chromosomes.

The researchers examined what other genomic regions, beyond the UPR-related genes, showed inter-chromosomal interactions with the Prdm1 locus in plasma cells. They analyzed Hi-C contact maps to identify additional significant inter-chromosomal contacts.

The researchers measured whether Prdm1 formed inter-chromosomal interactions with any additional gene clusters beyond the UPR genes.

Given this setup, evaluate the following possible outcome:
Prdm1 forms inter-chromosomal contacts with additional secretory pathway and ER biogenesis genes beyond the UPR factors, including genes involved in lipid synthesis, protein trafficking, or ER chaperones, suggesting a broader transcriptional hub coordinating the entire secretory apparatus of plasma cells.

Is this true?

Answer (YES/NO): YES